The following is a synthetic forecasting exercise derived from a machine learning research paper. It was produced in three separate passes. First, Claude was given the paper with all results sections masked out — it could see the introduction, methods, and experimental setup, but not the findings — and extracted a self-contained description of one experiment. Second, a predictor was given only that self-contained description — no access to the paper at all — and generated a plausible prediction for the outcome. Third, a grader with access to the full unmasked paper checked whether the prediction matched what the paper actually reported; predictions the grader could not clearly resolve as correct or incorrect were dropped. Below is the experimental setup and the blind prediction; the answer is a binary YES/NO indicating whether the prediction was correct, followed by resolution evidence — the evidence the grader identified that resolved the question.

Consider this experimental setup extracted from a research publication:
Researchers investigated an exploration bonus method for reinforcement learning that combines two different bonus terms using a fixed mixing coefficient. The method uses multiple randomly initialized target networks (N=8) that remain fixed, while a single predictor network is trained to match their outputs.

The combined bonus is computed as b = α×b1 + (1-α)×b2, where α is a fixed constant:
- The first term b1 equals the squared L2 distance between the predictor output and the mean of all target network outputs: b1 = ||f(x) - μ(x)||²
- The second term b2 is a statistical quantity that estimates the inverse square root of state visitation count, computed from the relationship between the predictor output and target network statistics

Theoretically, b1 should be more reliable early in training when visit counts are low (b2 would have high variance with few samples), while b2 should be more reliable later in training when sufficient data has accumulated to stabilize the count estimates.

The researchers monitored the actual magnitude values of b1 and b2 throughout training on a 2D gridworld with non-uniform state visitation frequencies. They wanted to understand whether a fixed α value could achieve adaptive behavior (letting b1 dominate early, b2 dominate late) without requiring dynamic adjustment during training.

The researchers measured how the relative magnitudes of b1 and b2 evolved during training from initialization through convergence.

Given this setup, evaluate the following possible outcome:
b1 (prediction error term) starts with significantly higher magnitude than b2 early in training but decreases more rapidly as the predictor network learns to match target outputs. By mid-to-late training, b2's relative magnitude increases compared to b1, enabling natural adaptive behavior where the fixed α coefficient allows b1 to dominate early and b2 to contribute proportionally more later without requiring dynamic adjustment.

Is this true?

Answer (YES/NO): NO